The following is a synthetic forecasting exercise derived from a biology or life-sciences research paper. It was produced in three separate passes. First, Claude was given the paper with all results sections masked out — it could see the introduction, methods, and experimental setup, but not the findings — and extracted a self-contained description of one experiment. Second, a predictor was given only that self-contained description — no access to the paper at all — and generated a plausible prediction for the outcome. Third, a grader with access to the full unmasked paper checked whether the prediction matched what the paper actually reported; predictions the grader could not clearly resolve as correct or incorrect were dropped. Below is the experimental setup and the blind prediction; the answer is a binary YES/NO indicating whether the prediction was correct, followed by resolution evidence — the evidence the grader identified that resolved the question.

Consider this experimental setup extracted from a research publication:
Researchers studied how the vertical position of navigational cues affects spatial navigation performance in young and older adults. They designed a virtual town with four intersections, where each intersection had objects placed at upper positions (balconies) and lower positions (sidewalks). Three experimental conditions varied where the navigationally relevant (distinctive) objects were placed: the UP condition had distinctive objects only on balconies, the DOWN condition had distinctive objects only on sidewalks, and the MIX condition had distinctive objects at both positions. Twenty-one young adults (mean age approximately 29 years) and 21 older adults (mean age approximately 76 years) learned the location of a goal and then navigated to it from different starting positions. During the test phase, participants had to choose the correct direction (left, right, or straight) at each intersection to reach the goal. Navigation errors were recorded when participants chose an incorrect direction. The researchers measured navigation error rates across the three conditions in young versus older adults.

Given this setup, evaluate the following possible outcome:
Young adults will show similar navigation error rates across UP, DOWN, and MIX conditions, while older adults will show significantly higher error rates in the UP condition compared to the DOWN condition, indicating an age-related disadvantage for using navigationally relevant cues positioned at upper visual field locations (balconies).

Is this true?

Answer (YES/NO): NO